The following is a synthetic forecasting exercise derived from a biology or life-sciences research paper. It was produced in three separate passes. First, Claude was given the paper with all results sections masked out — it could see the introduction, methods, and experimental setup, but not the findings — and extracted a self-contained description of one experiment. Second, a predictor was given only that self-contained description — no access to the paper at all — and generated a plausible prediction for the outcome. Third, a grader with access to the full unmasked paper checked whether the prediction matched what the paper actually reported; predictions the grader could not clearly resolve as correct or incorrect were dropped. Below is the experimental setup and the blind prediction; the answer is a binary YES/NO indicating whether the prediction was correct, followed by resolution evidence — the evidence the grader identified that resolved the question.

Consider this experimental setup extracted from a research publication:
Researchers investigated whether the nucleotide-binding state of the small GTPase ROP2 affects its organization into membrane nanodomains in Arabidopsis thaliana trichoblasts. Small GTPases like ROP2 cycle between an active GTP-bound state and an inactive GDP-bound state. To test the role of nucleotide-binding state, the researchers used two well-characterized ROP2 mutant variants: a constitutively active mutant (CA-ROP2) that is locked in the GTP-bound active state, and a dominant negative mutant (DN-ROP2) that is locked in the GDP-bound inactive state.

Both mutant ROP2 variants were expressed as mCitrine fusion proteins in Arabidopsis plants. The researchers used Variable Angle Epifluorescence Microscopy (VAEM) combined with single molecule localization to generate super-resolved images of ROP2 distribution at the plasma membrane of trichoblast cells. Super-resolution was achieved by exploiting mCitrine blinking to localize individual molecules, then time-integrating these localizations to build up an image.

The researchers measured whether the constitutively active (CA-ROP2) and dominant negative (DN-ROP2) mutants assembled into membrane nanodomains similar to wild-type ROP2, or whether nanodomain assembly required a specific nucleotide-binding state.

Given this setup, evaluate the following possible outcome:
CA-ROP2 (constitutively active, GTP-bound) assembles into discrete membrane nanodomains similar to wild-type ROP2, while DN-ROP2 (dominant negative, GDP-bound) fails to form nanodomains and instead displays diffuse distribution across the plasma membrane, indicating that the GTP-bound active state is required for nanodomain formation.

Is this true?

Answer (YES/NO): NO